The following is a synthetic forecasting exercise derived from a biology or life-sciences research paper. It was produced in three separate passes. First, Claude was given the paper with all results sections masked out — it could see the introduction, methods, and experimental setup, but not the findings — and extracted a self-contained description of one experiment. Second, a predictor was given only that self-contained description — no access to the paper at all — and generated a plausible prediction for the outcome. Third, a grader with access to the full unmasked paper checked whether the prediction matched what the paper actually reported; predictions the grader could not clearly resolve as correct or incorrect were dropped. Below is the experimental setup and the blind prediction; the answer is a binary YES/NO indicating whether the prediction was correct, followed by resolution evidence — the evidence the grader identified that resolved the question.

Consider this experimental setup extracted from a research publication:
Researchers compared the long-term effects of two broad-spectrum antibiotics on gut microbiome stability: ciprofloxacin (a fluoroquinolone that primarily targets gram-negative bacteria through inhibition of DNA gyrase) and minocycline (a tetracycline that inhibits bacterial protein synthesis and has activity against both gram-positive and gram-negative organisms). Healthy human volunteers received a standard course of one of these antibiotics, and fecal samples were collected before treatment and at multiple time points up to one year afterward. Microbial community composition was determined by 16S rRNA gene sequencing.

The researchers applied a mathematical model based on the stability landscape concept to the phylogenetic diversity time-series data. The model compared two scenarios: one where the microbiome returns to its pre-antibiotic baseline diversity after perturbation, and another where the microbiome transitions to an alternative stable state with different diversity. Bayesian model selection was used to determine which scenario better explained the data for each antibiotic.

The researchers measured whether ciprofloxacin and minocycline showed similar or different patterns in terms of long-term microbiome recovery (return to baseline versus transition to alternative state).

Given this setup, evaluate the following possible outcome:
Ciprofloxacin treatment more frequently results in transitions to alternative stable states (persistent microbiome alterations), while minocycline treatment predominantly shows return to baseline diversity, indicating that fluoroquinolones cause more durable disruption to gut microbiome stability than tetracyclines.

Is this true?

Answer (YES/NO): YES